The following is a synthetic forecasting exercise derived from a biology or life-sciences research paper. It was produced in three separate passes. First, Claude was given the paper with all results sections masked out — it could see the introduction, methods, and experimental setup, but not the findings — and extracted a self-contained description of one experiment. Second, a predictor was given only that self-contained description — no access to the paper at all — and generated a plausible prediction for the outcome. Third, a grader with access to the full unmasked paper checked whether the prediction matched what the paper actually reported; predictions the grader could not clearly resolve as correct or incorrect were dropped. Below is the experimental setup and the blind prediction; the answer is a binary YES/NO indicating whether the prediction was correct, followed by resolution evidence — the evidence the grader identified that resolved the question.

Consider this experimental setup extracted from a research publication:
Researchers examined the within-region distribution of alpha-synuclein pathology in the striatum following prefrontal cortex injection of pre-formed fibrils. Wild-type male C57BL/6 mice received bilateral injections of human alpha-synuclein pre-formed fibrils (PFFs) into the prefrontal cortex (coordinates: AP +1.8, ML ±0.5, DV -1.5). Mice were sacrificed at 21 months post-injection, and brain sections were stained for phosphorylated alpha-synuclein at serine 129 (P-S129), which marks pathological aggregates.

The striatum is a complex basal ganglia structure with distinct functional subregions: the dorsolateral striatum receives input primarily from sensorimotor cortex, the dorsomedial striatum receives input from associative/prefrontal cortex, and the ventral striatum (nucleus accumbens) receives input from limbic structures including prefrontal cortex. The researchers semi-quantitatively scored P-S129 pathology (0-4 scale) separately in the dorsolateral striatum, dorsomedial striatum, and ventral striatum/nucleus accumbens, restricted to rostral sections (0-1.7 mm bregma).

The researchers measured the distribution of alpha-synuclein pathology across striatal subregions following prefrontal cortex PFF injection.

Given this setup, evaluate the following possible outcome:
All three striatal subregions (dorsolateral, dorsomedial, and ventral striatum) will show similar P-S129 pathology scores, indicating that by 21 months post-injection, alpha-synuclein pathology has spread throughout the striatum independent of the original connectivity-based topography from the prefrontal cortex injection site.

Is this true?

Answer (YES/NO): NO